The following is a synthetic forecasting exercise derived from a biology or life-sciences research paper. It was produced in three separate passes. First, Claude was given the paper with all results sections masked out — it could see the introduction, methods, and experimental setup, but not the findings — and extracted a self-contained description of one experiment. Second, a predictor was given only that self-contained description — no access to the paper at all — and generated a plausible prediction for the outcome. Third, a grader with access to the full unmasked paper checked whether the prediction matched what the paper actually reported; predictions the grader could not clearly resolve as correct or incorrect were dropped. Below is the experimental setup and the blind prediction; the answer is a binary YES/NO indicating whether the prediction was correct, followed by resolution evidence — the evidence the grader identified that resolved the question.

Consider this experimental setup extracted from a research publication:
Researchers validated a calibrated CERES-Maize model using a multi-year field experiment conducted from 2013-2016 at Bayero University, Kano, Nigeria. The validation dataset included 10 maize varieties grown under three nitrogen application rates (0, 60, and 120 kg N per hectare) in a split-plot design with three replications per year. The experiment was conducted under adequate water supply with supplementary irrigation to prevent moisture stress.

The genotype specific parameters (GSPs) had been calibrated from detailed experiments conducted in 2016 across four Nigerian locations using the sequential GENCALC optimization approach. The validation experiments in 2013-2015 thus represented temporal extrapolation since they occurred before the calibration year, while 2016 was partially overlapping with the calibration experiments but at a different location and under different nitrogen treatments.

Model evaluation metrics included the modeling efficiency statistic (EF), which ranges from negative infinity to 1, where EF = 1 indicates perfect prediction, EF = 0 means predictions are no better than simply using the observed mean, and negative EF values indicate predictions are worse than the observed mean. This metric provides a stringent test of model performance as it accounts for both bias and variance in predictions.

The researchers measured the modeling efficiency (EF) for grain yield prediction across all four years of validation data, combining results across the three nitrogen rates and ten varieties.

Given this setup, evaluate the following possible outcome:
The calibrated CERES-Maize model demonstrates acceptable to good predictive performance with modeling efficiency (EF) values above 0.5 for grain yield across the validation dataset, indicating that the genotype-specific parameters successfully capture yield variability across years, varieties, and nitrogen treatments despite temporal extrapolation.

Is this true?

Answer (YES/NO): YES